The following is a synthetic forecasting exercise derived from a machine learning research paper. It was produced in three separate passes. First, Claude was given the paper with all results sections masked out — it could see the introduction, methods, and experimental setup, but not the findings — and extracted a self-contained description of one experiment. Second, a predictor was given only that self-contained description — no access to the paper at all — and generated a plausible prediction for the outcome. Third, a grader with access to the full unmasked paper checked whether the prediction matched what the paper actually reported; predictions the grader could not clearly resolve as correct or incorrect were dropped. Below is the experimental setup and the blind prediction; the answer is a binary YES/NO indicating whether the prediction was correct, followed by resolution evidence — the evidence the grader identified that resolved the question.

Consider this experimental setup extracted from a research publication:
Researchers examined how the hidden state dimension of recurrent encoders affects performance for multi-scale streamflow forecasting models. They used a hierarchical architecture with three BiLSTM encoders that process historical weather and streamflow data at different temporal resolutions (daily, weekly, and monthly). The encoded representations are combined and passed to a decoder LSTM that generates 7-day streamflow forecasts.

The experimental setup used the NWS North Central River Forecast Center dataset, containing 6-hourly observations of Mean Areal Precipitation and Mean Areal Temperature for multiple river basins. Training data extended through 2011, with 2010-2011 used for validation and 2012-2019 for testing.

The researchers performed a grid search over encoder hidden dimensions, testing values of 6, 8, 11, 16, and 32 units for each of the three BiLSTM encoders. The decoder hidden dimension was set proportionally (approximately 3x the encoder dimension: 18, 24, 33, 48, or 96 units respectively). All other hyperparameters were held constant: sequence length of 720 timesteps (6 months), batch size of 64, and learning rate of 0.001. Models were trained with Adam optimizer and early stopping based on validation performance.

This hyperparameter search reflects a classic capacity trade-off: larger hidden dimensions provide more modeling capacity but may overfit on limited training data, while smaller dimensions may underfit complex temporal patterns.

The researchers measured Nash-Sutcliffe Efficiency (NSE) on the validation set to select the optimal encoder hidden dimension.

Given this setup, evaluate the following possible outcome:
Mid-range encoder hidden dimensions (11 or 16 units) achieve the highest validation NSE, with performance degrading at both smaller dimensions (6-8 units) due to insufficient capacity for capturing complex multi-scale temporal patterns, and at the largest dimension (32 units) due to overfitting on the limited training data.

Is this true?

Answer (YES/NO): YES